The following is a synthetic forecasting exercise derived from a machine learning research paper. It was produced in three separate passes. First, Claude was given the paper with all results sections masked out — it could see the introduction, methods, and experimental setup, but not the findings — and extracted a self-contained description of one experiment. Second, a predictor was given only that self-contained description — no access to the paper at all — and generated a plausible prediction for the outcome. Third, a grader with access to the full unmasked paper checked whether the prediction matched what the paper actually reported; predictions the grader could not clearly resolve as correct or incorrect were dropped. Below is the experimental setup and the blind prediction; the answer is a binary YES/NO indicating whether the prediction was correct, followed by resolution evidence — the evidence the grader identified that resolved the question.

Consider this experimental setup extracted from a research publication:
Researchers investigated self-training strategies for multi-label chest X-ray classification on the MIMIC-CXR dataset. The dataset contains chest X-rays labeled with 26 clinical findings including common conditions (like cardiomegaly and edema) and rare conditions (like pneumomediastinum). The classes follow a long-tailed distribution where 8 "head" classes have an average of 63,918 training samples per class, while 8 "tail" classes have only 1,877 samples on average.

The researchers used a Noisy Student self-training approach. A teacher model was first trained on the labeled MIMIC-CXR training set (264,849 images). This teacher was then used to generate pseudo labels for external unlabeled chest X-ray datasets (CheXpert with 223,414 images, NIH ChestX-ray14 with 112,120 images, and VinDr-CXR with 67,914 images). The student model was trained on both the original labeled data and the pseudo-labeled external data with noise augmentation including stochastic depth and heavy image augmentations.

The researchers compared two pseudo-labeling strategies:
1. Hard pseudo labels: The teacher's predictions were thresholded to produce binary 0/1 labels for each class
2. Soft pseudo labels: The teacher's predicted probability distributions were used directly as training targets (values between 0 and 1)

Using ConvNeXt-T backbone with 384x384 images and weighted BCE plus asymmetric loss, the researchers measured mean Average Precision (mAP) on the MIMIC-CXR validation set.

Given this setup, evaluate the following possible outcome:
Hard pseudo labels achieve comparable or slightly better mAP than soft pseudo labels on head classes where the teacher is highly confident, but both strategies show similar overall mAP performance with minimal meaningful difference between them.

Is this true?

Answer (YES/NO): NO